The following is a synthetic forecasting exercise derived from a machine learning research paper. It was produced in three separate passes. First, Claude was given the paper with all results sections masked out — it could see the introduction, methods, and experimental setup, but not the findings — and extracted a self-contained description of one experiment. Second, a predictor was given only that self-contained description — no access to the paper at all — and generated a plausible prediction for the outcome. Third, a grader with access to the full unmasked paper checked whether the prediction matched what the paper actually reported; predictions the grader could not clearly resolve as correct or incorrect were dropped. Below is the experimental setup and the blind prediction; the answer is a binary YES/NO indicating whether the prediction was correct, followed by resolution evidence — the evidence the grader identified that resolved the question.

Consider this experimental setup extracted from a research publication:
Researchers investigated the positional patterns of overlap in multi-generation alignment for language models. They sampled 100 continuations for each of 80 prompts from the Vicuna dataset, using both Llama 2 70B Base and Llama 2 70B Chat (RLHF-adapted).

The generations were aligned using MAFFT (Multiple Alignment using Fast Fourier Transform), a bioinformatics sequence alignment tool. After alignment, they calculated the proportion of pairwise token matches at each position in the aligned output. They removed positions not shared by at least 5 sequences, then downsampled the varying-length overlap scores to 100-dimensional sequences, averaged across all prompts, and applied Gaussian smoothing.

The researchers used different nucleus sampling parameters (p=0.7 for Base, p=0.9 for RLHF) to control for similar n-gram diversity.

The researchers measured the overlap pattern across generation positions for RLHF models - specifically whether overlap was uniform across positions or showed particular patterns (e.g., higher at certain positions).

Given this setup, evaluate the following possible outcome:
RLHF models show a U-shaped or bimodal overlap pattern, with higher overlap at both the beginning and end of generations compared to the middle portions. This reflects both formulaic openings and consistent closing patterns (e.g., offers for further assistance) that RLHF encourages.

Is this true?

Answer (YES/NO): YES